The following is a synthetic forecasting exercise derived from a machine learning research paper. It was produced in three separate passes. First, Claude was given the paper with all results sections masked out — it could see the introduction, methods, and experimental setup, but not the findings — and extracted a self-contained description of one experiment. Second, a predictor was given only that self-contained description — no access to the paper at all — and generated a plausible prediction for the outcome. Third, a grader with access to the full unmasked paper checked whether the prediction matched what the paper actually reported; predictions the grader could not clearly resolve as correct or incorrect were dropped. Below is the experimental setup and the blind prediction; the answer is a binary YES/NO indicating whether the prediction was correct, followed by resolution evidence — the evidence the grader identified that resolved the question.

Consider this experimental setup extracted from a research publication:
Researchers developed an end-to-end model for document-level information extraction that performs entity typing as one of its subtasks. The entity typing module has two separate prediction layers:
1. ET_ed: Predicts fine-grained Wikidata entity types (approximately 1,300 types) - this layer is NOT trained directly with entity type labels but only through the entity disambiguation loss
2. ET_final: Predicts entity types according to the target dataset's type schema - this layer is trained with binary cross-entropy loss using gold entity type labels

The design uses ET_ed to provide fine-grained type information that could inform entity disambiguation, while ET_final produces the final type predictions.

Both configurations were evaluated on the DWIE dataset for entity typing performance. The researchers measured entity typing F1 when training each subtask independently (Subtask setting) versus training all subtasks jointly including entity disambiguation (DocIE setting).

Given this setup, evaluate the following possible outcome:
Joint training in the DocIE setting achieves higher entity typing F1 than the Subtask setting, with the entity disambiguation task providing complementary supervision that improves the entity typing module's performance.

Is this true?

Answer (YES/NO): NO